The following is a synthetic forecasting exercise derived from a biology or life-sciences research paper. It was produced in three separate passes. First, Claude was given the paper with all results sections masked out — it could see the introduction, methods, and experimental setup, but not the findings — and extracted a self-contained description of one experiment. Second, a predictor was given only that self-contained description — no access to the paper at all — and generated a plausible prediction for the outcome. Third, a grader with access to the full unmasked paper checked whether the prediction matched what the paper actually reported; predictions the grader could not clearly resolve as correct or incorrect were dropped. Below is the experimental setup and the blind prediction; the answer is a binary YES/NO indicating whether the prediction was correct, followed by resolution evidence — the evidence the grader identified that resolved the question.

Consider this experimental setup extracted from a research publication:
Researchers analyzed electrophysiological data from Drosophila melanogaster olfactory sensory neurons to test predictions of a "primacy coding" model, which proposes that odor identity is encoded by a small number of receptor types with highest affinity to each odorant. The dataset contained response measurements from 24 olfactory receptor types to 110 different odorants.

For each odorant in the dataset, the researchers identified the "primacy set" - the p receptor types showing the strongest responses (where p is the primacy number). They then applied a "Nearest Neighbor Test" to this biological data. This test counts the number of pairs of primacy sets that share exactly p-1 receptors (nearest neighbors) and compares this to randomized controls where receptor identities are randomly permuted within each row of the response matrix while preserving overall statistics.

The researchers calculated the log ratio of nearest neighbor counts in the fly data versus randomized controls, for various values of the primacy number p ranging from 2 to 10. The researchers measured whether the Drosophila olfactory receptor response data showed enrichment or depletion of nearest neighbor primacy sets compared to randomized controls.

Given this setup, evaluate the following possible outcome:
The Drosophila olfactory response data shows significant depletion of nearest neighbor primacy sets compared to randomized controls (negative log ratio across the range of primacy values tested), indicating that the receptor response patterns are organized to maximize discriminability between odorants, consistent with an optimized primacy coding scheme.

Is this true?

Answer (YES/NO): NO